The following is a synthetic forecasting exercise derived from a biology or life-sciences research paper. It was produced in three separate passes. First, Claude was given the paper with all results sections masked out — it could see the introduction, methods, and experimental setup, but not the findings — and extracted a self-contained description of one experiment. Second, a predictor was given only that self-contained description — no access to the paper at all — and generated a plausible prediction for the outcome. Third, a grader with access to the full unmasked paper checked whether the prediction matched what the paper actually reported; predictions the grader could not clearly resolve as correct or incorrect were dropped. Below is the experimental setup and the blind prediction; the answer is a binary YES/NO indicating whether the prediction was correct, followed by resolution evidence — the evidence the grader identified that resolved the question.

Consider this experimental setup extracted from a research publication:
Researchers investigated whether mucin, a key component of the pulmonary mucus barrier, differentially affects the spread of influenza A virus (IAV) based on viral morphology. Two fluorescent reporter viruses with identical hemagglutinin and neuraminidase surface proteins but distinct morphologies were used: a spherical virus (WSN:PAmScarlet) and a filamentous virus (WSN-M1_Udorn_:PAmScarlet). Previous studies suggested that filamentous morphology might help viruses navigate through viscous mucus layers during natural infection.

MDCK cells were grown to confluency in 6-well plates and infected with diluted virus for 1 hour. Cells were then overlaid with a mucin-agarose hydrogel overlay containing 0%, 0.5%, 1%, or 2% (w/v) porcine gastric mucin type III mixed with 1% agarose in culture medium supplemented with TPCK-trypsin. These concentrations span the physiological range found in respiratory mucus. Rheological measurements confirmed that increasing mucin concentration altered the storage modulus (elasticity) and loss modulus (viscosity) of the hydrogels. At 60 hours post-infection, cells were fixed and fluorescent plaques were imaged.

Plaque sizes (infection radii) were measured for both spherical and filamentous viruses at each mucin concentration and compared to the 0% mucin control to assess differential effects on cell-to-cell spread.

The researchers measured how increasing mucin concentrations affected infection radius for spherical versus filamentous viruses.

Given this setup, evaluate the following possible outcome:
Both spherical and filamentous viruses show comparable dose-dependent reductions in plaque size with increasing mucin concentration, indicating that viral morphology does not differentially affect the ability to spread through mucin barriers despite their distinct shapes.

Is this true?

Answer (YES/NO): YES